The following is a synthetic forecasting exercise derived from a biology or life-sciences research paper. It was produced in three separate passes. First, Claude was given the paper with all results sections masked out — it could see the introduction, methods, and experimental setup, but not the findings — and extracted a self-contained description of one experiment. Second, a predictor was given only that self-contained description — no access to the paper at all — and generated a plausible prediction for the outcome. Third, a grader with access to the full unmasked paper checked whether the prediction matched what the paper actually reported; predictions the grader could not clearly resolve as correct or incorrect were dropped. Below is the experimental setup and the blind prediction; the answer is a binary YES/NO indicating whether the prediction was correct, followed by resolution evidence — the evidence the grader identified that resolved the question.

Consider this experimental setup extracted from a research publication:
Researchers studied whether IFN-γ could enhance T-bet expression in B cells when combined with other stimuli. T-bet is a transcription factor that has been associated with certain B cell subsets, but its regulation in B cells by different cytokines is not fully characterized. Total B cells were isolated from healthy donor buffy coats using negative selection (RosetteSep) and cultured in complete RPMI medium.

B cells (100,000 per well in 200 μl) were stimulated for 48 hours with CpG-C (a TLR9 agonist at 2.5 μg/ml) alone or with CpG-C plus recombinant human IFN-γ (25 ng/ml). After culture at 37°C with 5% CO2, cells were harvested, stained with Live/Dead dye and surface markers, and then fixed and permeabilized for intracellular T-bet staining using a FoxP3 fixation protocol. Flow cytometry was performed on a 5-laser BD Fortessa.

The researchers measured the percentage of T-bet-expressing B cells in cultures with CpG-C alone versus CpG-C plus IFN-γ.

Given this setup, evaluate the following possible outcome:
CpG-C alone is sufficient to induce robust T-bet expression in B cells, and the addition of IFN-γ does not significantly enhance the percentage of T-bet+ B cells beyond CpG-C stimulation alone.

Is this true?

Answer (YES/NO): NO